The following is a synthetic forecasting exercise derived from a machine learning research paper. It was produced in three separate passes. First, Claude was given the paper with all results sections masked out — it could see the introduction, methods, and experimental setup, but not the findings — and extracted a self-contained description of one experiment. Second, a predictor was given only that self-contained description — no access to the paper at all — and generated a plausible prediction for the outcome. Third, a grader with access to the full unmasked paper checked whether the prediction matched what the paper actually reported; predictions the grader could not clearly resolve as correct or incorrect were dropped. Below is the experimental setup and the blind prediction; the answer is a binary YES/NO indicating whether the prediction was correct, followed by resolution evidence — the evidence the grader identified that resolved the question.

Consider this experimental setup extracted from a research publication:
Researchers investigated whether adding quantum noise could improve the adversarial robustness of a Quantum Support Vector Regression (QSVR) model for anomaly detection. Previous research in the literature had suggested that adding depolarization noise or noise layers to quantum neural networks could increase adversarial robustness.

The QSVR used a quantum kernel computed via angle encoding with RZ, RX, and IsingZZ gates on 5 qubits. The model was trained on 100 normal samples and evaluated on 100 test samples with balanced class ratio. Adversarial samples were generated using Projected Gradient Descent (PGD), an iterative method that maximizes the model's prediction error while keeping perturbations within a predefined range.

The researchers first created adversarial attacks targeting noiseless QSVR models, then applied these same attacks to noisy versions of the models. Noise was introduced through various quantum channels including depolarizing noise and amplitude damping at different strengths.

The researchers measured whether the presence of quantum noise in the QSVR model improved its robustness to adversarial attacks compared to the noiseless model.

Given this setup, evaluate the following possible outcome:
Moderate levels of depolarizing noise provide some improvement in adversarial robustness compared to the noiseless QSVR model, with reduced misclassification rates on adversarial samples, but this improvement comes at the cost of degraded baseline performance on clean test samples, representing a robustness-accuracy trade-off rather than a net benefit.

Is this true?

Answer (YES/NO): NO